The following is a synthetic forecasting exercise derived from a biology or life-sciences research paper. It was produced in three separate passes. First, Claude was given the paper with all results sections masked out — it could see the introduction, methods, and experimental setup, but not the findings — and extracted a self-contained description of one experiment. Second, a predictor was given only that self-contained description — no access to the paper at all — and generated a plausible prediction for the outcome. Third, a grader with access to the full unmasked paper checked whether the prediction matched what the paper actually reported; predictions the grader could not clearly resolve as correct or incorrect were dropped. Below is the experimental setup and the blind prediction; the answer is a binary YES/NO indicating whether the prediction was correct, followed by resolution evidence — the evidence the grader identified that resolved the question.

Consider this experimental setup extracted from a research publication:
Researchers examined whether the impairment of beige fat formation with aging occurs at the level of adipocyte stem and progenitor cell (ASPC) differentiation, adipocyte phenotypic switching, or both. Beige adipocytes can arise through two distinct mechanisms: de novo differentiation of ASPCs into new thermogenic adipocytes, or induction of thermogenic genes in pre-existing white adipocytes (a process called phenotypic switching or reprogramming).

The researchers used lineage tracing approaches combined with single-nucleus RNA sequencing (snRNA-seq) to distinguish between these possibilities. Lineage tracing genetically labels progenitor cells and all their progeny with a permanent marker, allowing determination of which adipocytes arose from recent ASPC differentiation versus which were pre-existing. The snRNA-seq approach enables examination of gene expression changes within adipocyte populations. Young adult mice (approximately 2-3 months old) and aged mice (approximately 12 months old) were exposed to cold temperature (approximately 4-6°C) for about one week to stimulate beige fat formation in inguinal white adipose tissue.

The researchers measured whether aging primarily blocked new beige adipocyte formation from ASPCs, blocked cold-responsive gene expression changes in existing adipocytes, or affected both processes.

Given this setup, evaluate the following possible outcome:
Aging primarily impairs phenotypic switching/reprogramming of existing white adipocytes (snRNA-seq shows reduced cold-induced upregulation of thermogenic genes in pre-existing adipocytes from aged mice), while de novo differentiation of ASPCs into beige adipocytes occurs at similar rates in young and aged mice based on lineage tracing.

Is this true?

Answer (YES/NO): NO